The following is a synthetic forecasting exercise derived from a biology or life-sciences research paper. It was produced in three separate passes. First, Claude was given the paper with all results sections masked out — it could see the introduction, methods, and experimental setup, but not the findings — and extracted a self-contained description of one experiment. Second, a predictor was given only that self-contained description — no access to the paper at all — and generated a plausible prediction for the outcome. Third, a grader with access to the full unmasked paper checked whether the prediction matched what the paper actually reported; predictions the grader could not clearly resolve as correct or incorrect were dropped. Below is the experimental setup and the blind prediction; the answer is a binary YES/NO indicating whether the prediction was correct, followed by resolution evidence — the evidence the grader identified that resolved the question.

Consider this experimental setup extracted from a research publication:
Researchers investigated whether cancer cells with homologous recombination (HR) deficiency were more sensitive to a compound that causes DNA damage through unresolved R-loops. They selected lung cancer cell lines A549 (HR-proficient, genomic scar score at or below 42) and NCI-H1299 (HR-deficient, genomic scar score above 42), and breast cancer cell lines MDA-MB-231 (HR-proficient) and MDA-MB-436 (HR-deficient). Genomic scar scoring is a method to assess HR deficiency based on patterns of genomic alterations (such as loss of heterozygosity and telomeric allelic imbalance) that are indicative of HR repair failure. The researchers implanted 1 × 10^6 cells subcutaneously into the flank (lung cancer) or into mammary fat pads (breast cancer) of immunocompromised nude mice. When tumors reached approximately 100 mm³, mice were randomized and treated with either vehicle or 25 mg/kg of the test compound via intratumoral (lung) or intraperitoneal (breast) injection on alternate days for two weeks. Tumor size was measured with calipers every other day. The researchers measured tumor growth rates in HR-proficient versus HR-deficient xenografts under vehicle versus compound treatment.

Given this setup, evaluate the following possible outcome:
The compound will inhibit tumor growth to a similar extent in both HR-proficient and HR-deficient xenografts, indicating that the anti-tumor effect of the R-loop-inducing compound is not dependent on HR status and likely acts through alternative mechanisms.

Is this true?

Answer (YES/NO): NO